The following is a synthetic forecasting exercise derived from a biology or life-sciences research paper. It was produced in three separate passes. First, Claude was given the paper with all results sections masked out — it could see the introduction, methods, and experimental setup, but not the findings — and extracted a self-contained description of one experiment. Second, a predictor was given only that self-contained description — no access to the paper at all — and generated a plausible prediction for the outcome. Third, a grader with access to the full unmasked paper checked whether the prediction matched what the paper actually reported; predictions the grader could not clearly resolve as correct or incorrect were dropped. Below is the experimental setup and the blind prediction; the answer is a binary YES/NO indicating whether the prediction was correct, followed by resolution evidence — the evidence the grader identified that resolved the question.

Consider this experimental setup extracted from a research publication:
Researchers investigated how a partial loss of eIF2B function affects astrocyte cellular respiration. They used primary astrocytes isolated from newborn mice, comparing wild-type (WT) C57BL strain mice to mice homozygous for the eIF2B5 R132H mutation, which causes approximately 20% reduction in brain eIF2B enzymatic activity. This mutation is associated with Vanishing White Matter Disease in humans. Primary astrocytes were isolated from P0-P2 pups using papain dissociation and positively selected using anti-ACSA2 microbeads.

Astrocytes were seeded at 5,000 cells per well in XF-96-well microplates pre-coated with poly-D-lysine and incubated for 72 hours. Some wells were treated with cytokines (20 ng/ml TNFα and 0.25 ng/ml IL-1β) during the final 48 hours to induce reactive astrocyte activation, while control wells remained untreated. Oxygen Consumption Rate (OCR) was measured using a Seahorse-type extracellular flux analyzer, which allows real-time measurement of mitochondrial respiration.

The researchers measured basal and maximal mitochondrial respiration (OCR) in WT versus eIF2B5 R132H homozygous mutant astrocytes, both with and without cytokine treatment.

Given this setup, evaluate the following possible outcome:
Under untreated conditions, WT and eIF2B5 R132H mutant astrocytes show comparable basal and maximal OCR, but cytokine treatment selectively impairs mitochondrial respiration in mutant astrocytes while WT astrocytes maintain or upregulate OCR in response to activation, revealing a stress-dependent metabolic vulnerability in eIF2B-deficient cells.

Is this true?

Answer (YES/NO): NO